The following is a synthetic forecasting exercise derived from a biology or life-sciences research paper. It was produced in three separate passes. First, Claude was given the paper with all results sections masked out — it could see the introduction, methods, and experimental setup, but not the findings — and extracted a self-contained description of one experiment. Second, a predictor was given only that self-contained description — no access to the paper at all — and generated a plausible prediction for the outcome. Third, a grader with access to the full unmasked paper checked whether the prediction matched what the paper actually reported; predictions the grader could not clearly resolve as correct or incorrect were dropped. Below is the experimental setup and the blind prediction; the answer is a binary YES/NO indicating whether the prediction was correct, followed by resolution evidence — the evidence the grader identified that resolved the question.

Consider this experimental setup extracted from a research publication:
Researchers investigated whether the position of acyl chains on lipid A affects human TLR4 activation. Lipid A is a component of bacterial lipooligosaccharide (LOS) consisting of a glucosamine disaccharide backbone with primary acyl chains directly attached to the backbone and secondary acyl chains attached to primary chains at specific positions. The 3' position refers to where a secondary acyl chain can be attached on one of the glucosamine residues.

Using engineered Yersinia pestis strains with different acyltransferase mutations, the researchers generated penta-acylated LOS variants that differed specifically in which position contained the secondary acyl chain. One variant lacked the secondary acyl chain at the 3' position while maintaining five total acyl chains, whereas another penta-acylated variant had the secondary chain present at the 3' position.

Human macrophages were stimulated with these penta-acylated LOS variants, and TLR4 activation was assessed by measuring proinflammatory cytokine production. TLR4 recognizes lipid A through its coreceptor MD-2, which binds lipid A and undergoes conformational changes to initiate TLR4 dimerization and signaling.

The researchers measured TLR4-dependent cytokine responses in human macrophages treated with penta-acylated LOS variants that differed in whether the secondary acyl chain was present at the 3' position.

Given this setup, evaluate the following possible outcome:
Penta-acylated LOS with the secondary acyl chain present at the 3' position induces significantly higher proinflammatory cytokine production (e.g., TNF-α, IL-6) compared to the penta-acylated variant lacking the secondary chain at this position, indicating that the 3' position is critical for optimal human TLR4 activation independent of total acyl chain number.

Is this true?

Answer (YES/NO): NO